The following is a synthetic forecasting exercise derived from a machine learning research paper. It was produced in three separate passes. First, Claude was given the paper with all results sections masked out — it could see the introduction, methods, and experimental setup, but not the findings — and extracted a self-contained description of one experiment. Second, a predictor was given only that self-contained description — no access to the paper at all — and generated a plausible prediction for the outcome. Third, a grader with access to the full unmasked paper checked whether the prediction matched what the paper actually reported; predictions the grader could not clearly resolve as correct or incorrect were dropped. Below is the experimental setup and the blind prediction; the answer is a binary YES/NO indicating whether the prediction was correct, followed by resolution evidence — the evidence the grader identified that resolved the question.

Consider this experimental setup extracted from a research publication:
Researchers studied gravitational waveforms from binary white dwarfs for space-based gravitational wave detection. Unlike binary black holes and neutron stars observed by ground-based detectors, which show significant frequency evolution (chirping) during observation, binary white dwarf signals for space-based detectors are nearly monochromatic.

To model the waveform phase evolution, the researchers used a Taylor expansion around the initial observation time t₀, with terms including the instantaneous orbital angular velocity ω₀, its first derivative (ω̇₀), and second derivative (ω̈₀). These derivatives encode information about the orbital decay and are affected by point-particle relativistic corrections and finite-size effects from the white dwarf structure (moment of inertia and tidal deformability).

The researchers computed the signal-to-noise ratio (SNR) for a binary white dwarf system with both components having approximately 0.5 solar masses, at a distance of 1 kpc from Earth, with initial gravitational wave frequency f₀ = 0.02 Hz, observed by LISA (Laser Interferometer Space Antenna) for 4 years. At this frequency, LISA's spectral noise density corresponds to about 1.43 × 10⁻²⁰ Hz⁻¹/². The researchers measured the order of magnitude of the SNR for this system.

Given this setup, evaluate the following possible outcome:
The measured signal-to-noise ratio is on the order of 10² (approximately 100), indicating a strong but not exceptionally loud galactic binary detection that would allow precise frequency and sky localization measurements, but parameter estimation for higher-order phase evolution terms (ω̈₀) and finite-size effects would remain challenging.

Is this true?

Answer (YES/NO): NO